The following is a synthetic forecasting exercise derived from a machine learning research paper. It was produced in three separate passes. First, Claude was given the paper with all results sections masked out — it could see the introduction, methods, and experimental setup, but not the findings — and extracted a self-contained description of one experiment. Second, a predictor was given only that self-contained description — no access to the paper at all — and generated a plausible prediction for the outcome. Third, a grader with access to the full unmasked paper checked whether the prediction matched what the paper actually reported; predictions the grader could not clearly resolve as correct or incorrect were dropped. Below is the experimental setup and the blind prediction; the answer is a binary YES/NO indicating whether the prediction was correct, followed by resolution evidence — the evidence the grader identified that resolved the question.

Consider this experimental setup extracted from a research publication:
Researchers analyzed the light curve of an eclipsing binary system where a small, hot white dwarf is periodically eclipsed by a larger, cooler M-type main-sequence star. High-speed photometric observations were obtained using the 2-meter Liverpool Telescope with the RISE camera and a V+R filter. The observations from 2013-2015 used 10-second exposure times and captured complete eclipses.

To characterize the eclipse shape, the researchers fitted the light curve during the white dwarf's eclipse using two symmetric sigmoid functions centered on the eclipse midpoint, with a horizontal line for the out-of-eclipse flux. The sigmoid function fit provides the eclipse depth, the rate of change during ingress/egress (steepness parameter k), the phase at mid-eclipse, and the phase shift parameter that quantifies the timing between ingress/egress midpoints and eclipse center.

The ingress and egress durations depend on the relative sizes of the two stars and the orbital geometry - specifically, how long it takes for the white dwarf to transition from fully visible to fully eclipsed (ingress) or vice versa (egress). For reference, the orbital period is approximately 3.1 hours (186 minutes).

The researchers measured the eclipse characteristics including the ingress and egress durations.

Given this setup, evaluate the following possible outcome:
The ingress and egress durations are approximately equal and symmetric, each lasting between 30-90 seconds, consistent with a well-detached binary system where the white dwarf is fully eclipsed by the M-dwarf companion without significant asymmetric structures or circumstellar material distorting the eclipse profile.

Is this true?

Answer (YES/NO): YES